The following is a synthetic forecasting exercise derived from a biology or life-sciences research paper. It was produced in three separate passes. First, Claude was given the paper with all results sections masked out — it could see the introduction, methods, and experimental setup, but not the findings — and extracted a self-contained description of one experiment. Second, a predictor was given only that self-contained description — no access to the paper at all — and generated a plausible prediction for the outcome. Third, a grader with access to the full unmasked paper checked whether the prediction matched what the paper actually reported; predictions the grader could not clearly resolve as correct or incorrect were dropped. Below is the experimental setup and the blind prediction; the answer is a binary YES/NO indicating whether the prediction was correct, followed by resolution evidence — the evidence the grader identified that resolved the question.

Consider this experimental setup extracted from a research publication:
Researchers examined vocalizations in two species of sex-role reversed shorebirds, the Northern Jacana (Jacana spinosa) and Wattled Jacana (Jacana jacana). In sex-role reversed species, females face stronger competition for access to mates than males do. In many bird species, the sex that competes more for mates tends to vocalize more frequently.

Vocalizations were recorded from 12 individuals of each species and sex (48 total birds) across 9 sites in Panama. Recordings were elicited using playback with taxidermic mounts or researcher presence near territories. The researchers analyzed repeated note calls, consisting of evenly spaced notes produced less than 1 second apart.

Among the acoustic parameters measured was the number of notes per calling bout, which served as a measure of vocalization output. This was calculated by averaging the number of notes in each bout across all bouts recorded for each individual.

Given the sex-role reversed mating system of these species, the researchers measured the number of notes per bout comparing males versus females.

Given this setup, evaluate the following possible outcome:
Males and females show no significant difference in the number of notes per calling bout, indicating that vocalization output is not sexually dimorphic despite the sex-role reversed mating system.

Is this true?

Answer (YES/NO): NO